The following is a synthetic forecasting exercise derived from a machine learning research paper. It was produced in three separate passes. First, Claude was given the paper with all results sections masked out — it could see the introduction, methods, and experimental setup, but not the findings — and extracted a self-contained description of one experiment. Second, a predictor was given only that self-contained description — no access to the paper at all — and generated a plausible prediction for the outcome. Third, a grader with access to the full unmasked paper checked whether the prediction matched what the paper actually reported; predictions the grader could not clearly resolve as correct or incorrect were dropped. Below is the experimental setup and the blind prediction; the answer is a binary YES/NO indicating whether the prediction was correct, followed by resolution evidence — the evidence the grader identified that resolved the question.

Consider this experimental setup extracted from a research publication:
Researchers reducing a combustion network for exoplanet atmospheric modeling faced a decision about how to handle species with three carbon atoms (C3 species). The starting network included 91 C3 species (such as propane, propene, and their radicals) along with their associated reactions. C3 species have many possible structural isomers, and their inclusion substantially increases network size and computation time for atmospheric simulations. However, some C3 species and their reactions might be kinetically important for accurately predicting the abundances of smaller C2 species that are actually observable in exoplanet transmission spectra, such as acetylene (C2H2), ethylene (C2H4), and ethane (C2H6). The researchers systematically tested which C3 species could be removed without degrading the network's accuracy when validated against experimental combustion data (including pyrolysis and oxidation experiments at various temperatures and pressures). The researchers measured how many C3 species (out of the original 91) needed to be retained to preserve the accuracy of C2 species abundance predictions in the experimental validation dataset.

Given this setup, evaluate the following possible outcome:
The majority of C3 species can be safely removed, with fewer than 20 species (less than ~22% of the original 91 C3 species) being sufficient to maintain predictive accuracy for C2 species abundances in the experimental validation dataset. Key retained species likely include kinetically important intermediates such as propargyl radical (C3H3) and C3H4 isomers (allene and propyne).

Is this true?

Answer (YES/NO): YES